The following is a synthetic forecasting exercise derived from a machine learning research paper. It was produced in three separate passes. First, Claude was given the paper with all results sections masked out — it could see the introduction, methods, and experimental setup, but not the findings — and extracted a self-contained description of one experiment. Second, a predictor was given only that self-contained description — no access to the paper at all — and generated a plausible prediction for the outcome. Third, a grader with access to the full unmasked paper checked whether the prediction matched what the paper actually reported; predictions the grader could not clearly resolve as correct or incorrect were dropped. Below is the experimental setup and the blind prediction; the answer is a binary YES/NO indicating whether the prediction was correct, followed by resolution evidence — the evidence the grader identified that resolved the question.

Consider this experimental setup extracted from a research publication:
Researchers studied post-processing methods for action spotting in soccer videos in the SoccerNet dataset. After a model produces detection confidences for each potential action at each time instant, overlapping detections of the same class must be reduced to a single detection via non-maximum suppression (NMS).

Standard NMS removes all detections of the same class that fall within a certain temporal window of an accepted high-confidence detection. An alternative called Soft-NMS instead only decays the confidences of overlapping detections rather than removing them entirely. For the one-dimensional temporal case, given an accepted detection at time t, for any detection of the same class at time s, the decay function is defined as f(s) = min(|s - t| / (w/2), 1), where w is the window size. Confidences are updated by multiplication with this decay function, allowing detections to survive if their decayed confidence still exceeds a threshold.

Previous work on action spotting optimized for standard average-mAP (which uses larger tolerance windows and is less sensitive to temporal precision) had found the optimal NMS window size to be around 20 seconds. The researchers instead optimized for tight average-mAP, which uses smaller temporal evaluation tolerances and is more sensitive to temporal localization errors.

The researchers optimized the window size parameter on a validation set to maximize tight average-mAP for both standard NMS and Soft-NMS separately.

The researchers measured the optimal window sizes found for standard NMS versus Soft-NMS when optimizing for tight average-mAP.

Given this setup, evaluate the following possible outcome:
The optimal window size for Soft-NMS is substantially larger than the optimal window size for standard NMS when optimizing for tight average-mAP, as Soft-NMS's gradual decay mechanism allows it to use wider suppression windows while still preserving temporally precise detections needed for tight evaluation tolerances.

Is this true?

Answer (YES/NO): YES